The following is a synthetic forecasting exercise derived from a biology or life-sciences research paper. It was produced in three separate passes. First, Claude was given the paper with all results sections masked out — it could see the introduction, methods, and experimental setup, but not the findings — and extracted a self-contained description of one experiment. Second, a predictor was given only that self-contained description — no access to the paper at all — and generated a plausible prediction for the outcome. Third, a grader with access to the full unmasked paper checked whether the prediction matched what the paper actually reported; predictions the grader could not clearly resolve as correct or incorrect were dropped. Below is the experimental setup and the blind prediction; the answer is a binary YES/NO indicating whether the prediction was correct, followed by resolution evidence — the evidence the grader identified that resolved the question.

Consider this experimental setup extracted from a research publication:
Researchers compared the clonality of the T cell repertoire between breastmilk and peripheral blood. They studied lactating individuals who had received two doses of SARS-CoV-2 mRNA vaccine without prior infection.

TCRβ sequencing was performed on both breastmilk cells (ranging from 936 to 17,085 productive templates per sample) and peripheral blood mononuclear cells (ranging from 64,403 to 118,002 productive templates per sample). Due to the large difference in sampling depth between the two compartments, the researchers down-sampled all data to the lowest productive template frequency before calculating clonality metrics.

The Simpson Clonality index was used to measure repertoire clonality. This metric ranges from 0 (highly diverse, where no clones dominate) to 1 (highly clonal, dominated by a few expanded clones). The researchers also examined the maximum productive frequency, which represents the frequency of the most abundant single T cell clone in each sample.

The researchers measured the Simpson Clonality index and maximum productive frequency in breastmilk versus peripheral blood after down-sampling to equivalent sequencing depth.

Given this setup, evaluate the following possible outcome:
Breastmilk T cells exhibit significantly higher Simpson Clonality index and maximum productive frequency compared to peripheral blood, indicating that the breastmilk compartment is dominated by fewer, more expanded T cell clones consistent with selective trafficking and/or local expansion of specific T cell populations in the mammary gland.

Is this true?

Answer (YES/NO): NO